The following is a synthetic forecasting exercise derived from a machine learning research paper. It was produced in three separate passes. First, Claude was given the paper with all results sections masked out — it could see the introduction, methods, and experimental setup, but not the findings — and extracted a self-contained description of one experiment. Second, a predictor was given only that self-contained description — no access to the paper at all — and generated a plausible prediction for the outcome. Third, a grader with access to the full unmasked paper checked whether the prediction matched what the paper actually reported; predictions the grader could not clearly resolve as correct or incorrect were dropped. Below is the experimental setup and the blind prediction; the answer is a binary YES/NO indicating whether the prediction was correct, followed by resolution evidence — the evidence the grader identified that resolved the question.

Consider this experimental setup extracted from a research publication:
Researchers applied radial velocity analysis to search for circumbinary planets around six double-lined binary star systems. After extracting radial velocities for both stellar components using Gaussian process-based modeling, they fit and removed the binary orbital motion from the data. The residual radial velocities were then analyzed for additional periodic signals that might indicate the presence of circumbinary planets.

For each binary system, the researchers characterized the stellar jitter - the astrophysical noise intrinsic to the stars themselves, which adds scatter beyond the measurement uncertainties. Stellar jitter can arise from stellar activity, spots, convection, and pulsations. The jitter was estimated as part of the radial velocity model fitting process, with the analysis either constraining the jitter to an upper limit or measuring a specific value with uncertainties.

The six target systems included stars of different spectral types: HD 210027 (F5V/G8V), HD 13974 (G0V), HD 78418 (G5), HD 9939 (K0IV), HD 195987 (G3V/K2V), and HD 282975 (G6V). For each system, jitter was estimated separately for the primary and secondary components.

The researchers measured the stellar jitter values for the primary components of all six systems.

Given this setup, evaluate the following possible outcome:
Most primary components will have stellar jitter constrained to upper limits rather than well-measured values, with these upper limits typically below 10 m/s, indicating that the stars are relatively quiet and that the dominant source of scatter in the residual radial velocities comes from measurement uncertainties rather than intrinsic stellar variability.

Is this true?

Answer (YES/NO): YES